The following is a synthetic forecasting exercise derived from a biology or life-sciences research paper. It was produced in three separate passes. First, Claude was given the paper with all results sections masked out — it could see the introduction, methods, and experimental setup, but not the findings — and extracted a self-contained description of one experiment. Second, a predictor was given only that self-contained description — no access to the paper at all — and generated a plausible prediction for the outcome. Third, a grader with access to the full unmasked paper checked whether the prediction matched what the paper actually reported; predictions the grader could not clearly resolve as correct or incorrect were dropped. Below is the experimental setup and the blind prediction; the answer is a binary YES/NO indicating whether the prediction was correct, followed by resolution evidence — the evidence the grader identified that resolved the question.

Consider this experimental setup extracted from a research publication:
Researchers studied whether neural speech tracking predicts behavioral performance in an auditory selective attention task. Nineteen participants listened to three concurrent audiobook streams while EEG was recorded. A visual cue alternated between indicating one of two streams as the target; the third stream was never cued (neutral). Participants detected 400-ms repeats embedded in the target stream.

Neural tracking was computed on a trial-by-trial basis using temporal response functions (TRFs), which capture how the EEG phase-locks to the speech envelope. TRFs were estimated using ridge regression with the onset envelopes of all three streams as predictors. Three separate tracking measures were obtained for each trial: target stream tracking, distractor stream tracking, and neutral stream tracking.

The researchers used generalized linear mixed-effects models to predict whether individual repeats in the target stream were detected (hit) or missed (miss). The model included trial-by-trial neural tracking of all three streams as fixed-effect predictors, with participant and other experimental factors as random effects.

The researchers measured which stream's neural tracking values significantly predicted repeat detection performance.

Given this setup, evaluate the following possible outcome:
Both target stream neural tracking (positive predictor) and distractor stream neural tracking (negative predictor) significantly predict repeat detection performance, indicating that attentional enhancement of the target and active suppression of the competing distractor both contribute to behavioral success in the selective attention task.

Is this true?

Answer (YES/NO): NO